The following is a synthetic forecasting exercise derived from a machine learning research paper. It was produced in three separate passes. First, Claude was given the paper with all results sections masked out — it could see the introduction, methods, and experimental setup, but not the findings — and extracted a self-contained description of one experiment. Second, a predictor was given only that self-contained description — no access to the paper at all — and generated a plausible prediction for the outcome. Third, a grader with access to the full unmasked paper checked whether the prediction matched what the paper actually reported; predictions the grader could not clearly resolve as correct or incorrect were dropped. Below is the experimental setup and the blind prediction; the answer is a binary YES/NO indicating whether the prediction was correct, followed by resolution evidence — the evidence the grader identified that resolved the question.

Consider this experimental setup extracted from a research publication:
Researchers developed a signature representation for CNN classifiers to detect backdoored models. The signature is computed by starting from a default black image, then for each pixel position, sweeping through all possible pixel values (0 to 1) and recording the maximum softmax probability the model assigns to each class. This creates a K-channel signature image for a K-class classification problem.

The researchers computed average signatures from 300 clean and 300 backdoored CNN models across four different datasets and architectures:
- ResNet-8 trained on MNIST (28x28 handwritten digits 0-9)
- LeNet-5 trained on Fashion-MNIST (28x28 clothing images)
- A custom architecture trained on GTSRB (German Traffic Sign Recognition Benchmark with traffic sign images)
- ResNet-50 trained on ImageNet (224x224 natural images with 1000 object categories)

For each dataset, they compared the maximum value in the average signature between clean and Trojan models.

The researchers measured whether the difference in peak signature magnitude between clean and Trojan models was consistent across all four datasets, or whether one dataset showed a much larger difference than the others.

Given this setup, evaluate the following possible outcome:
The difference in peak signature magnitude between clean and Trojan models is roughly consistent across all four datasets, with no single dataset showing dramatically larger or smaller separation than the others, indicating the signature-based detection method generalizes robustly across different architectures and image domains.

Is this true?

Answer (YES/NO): NO